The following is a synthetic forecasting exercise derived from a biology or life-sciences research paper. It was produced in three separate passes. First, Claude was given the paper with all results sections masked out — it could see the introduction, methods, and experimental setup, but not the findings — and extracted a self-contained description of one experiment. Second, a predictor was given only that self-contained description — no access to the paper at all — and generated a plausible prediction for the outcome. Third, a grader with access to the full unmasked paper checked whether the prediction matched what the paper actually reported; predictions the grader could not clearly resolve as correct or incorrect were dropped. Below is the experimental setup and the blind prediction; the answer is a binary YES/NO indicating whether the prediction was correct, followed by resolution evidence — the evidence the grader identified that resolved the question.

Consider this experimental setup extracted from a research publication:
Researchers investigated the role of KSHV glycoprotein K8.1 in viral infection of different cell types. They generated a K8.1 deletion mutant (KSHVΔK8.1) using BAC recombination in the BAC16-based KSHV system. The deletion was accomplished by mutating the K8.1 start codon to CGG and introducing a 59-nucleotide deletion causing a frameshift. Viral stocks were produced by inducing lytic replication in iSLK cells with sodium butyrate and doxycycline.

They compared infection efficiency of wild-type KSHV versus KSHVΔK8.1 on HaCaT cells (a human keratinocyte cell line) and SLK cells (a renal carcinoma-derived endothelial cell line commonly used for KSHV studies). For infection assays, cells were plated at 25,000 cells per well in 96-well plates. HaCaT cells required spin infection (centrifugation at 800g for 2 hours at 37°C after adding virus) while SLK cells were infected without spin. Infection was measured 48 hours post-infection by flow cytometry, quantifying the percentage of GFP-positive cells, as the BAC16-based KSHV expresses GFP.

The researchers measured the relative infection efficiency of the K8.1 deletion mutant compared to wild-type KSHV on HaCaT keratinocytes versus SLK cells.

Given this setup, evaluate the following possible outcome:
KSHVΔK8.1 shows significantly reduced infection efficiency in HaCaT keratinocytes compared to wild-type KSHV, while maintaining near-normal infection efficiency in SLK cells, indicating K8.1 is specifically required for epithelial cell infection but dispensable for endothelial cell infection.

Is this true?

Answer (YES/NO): YES